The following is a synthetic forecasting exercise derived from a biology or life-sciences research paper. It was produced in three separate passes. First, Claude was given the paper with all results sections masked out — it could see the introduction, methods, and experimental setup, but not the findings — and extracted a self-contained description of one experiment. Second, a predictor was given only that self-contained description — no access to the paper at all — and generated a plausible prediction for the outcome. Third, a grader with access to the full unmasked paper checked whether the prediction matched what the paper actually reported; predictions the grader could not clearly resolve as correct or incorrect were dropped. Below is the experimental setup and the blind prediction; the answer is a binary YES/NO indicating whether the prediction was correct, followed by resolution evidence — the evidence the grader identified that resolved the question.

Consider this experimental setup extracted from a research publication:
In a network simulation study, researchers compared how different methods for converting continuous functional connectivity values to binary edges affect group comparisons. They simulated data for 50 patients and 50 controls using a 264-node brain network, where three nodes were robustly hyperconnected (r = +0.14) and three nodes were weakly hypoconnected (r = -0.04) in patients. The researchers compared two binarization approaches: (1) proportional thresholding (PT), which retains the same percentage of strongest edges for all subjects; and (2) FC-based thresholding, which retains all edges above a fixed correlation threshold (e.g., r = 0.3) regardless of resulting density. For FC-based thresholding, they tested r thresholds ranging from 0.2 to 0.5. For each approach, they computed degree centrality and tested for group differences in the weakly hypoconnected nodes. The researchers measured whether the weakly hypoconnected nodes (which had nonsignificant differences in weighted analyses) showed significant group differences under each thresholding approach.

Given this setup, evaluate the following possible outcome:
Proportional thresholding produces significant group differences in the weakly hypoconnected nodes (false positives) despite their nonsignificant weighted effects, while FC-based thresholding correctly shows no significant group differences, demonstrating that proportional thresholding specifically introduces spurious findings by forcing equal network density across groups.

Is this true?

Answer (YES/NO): YES